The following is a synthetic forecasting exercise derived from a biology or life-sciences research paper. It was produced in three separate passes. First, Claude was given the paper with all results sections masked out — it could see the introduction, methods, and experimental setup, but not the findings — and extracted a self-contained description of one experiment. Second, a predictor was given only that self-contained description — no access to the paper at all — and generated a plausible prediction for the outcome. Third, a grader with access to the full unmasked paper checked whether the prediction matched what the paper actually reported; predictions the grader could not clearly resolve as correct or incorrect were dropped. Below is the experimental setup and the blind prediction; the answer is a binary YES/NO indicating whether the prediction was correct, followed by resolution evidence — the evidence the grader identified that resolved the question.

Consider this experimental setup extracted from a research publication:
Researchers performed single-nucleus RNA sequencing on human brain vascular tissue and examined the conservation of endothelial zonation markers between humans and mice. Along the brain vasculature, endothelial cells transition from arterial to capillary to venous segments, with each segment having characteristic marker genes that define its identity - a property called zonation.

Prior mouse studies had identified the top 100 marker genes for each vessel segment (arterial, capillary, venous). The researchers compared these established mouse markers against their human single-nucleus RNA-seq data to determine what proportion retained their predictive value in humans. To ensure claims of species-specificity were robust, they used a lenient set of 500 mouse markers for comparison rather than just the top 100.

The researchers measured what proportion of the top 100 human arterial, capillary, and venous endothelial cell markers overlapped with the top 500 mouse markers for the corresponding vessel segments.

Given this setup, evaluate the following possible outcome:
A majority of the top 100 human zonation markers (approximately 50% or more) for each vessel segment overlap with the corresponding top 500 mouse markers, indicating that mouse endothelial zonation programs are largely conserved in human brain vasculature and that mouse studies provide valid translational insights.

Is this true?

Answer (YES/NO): NO